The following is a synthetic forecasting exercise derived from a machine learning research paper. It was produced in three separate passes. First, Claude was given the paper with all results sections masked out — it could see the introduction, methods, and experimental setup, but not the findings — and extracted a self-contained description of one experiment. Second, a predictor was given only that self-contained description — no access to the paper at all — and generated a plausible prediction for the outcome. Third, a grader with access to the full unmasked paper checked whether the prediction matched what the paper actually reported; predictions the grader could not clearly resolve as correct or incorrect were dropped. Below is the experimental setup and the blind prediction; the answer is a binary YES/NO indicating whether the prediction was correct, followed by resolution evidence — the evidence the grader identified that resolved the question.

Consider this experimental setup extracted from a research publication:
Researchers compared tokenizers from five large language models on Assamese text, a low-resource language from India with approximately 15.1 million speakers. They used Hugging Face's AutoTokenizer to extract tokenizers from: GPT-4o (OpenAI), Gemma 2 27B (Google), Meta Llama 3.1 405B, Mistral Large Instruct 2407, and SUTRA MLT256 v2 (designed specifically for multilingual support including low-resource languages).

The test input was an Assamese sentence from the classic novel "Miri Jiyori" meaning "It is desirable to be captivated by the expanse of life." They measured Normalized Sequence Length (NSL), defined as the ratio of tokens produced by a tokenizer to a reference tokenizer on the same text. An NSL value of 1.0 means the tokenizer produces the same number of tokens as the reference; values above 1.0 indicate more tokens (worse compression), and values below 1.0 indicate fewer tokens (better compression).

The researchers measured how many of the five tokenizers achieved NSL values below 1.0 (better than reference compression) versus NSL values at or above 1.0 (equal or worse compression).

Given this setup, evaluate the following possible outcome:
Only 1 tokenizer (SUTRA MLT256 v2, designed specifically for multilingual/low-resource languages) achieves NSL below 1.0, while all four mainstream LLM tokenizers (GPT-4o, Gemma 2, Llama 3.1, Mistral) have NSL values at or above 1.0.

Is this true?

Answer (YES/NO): NO